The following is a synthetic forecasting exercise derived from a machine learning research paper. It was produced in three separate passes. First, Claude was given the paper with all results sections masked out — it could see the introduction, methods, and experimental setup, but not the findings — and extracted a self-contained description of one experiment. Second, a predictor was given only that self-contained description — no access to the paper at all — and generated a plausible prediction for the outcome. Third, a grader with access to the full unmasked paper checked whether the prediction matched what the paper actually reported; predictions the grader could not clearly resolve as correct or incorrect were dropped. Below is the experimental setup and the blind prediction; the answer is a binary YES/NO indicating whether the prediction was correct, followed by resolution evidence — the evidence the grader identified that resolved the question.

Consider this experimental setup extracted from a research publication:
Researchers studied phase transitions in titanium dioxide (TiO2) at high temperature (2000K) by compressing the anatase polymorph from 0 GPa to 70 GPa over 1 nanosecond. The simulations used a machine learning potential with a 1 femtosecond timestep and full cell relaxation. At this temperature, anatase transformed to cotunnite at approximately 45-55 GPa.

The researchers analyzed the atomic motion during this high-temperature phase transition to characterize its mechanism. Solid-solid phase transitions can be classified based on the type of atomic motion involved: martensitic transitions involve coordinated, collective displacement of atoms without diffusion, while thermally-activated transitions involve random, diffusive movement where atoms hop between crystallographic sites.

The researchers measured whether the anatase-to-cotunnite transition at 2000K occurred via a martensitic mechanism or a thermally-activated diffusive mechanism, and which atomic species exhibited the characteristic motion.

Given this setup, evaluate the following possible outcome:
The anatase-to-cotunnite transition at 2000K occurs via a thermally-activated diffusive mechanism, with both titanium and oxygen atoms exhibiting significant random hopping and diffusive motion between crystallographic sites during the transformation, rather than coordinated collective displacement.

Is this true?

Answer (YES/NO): NO